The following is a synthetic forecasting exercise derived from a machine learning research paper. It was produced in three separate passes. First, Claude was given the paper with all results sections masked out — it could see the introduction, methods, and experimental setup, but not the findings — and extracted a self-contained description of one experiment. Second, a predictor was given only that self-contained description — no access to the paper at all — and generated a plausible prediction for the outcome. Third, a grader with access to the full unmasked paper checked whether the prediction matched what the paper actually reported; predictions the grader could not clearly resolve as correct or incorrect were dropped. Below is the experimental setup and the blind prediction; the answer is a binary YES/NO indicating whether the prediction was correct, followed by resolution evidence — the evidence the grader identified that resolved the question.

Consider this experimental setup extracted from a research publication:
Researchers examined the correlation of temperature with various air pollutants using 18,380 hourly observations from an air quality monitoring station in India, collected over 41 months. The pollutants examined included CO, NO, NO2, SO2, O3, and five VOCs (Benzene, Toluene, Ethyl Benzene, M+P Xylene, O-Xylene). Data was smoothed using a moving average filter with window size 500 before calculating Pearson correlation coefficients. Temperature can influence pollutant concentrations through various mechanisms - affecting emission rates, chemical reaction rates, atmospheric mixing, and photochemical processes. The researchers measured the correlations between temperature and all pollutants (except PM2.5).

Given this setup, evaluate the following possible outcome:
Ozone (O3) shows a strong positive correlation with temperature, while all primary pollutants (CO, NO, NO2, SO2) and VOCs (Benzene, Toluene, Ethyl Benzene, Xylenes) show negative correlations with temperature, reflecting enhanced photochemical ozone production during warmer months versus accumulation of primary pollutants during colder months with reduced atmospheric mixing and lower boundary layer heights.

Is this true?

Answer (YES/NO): NO